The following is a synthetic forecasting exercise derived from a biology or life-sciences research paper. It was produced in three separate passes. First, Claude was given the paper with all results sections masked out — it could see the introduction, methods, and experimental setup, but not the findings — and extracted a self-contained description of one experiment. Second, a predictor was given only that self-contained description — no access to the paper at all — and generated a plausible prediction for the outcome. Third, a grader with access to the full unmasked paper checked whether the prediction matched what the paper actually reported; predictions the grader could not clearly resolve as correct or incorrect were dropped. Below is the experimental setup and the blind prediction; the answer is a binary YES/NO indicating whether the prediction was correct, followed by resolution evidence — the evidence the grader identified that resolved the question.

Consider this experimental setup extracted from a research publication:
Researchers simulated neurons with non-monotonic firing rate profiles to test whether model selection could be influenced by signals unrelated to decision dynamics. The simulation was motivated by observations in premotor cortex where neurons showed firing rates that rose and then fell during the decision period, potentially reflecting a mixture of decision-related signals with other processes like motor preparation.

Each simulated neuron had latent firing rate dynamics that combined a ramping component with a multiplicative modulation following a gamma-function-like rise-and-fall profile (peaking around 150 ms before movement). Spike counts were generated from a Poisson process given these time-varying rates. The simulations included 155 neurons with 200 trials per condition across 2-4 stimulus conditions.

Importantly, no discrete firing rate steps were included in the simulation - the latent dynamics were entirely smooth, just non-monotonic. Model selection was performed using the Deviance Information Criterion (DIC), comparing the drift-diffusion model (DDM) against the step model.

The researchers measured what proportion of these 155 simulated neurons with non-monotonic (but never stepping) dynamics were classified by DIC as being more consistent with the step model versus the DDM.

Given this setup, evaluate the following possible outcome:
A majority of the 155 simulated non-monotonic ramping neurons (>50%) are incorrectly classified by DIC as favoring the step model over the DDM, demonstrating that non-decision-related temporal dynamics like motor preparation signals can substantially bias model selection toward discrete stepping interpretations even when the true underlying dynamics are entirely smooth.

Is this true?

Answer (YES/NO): YES